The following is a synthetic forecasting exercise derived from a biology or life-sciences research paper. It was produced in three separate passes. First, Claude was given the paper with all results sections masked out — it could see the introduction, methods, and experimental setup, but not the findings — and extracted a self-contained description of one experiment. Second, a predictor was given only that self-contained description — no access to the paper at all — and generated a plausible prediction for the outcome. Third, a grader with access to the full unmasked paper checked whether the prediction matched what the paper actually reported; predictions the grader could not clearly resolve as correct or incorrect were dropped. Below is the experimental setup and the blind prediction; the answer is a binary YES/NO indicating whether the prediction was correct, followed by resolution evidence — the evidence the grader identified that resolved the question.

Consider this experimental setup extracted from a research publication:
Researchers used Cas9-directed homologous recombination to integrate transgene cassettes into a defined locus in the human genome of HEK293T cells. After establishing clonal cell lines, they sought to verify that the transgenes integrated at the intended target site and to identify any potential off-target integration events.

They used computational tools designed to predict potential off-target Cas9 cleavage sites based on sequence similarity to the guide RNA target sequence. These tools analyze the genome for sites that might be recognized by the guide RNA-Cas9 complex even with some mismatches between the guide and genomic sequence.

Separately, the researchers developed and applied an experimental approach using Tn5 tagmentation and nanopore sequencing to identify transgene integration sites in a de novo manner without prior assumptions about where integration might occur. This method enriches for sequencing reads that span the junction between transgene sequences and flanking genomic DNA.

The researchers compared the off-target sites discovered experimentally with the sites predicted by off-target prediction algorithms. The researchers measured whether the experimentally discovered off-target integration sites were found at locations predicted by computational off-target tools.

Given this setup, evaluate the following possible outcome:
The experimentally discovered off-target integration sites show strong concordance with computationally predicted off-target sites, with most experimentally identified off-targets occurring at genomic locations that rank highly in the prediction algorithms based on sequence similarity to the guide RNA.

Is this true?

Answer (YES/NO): NO